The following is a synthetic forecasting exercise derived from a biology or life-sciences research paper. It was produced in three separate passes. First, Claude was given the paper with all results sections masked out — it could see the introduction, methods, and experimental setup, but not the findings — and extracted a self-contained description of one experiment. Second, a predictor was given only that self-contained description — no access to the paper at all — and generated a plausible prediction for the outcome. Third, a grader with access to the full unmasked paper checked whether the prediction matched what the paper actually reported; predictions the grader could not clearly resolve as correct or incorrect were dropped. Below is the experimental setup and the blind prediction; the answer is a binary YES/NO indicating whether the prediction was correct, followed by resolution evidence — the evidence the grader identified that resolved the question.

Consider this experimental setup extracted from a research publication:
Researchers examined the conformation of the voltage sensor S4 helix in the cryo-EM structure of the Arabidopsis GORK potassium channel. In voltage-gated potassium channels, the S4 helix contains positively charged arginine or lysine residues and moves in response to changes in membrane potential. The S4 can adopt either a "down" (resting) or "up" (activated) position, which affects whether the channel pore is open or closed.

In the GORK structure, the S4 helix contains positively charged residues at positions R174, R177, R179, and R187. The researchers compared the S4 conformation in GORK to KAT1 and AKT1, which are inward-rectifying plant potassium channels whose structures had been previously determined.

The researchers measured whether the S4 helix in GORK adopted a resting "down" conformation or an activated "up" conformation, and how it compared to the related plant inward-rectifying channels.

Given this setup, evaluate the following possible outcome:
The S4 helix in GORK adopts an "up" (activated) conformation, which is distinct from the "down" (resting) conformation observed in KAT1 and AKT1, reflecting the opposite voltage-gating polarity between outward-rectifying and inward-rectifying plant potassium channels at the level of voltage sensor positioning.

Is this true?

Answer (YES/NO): NO